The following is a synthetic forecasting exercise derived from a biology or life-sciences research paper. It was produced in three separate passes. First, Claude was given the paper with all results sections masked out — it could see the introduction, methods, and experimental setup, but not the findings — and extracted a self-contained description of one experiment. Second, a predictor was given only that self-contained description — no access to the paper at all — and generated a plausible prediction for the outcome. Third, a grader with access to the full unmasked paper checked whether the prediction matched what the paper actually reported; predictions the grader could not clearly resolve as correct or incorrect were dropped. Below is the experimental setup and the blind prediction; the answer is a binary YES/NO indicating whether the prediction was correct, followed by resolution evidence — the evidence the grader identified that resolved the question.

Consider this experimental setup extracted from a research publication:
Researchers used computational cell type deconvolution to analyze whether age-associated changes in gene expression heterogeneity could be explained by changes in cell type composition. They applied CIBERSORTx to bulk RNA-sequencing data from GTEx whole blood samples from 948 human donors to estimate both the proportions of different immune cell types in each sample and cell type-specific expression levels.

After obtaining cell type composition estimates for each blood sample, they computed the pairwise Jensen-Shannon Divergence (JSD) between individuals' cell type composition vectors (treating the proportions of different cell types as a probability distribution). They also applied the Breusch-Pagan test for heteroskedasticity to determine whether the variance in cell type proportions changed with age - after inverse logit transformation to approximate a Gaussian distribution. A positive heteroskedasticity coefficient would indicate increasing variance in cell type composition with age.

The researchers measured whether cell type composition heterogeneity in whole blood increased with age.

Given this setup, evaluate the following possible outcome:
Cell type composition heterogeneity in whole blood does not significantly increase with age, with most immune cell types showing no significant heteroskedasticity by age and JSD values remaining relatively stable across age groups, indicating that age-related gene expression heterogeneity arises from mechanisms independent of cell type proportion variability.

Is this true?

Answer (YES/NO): YES